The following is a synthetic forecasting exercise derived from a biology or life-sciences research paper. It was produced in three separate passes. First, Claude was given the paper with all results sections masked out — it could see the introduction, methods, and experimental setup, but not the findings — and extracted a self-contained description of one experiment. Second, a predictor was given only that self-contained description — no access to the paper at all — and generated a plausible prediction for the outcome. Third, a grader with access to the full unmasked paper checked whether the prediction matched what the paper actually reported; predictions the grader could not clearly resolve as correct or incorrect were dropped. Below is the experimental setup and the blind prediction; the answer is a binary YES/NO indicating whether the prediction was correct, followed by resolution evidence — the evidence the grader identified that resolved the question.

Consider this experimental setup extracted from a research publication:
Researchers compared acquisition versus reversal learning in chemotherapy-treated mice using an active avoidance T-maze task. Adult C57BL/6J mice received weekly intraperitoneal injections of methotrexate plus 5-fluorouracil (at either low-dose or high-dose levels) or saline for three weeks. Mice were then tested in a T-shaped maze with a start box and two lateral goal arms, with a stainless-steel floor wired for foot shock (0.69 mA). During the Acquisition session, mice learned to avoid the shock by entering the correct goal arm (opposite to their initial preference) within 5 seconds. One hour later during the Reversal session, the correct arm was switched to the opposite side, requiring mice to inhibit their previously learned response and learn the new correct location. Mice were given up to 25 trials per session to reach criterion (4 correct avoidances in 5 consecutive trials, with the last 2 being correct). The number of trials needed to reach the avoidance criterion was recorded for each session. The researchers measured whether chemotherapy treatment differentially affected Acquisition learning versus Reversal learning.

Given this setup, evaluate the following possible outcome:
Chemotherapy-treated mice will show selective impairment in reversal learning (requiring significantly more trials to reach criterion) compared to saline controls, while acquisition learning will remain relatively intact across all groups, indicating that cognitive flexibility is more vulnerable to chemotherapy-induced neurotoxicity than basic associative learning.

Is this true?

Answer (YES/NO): NO